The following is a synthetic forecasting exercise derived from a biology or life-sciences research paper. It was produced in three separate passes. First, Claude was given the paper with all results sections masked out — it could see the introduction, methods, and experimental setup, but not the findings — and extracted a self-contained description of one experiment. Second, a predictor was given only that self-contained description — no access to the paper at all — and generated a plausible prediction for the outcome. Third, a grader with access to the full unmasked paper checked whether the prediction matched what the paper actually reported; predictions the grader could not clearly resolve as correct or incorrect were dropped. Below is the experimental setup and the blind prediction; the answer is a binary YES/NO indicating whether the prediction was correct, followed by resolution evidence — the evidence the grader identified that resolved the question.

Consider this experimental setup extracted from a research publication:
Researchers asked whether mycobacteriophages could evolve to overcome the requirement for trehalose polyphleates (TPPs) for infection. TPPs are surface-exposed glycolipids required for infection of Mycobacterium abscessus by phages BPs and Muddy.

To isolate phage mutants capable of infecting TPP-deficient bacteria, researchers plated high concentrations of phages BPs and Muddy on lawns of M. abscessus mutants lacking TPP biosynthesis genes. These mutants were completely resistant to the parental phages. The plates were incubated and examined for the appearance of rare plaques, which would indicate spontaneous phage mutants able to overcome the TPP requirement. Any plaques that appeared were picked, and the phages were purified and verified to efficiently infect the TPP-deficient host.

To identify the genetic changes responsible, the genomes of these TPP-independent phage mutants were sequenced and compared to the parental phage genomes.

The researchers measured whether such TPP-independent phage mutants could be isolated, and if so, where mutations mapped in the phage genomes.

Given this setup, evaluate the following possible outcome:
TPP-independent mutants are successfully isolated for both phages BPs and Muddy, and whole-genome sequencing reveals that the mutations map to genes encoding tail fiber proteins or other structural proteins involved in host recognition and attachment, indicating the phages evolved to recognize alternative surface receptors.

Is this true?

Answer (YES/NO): NO